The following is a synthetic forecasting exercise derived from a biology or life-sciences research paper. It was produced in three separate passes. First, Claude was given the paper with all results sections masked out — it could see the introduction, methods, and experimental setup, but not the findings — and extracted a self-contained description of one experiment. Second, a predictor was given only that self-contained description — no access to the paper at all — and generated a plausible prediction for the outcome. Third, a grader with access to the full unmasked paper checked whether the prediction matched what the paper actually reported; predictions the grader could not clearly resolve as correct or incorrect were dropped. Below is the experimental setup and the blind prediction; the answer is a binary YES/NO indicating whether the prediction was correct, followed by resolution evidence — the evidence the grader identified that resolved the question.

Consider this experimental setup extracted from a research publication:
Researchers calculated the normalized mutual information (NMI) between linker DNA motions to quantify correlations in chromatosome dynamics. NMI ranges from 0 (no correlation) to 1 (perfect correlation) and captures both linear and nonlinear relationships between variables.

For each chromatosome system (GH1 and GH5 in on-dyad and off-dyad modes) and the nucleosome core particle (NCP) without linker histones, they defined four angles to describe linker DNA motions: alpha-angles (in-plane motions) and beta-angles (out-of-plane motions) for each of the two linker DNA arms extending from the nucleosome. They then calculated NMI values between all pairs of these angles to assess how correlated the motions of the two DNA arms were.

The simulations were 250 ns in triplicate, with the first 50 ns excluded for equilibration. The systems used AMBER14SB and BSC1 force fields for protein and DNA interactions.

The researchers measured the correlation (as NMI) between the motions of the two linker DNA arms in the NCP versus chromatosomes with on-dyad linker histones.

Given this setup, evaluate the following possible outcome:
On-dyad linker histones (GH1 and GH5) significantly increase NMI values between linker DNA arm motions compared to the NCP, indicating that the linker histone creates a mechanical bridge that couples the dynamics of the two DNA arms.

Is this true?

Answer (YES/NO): YES